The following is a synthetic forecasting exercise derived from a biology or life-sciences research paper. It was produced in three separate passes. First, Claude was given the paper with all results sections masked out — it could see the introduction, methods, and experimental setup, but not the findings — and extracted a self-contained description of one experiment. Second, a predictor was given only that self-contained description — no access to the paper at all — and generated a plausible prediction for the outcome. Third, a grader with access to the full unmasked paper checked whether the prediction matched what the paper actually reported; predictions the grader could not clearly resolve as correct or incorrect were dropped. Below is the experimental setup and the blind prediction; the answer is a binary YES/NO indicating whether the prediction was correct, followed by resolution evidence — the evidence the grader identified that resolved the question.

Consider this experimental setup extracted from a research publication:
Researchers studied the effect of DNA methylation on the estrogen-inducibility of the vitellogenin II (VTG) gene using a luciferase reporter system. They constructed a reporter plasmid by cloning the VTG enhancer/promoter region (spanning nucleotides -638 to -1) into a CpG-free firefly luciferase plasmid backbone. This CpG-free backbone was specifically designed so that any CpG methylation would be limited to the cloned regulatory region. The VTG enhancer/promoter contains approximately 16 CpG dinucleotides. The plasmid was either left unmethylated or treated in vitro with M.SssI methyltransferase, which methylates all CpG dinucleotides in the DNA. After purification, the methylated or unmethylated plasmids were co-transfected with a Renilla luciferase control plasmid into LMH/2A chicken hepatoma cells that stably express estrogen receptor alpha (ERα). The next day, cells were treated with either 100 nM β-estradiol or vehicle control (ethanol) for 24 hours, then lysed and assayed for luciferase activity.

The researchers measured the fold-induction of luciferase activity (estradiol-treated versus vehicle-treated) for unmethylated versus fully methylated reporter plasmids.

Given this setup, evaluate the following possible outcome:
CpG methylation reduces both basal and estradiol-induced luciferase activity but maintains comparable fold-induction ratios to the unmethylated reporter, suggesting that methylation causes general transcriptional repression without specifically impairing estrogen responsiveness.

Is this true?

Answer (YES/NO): NO